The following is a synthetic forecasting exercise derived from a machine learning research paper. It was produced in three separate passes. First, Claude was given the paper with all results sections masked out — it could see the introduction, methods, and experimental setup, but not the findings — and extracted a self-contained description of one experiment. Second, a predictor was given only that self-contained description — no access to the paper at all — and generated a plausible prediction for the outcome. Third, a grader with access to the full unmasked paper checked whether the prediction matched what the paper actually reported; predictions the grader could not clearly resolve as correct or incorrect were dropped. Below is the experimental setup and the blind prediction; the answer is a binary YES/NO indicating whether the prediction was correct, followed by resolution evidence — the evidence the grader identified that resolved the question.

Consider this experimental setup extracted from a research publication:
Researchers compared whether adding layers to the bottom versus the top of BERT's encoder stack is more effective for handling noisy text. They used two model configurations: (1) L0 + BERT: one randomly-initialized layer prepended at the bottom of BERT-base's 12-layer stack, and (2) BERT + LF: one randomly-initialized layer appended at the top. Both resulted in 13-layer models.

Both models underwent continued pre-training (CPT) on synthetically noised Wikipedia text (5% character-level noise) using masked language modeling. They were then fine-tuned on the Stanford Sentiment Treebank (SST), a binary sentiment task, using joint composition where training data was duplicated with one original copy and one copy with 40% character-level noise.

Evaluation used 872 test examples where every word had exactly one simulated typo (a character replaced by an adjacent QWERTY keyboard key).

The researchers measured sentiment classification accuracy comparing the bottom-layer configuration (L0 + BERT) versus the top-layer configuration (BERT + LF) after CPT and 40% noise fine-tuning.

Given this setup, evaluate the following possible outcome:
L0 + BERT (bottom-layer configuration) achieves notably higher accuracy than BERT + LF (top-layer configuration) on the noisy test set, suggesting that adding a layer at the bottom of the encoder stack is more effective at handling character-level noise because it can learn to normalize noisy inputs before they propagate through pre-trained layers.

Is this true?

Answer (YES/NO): NO